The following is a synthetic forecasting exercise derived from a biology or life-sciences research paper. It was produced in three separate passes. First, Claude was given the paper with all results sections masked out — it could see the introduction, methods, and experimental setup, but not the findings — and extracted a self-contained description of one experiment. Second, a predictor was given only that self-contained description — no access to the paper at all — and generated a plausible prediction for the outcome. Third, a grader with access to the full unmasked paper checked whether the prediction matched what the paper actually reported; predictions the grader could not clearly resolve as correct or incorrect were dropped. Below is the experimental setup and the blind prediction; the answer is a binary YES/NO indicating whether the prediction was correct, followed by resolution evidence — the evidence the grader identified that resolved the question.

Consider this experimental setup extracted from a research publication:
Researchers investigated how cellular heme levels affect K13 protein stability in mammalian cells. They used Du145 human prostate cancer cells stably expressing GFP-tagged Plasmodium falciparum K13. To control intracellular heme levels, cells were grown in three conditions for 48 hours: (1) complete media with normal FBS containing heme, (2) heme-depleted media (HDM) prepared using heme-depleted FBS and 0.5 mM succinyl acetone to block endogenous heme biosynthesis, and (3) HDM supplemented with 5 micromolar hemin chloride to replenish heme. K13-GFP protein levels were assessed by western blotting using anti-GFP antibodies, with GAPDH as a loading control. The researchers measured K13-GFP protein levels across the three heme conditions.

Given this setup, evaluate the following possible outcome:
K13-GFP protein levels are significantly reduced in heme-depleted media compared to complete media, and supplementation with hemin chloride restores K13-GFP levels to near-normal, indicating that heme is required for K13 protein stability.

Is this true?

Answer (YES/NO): YES